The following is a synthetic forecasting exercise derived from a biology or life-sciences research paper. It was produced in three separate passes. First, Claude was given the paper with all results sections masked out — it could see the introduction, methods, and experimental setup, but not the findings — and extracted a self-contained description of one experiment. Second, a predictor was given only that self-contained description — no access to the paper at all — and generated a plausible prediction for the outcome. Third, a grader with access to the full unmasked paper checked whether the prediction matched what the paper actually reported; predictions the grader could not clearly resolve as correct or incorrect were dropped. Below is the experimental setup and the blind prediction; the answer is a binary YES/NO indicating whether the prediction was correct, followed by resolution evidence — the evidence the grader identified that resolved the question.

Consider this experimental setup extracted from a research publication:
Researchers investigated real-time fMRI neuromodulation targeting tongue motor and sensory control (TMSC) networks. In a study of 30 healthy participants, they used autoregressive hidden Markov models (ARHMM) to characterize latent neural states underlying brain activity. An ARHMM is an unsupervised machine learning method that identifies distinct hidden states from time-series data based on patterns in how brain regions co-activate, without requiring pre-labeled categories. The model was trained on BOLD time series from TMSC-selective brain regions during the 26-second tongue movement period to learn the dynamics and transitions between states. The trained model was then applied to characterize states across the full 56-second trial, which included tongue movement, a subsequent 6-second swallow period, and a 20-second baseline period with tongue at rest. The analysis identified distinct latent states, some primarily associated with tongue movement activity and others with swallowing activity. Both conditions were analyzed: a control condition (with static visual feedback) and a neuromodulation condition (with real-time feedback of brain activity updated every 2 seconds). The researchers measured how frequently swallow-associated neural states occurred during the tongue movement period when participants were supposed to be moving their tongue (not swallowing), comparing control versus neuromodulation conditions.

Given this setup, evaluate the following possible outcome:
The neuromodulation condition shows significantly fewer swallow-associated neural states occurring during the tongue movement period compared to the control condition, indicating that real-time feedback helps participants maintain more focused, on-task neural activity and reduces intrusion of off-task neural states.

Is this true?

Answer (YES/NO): YES